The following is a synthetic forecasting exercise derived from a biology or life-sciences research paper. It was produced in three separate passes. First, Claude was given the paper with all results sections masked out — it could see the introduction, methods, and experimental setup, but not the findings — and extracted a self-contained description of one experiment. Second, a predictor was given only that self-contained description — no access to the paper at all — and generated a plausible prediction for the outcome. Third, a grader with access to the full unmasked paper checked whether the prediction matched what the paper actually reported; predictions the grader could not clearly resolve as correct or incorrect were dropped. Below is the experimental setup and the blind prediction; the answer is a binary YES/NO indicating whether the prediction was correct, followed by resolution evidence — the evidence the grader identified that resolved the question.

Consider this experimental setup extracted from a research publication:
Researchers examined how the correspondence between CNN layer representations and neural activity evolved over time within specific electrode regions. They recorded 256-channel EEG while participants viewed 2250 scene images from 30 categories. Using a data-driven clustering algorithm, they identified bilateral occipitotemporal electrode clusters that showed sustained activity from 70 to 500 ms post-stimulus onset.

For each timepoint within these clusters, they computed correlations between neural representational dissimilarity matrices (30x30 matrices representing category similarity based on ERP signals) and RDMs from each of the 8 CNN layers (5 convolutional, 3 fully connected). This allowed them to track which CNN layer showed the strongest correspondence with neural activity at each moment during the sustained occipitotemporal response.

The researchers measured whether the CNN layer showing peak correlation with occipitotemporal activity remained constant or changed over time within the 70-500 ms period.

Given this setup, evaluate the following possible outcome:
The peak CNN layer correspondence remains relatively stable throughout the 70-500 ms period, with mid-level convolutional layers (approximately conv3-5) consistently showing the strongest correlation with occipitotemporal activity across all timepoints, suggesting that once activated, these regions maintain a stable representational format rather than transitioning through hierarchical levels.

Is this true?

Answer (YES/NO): NO